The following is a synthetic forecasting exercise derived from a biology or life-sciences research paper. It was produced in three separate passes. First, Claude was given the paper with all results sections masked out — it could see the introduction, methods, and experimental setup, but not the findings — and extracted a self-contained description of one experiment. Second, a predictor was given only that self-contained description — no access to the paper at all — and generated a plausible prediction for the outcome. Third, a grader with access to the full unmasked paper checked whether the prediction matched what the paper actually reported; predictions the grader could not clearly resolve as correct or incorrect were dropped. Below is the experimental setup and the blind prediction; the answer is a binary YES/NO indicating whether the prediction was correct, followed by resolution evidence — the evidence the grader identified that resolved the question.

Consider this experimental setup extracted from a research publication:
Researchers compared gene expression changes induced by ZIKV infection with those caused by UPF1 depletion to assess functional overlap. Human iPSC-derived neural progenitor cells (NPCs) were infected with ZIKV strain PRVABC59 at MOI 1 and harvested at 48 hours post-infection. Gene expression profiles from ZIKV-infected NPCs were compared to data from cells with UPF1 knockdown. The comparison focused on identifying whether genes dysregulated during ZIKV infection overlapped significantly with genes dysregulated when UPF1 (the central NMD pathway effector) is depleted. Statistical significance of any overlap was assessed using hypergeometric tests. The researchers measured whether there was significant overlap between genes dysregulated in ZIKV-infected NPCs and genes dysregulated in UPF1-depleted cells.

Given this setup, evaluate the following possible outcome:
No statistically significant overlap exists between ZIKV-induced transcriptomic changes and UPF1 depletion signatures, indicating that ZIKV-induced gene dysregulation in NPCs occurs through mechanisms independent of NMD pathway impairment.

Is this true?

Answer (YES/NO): NO